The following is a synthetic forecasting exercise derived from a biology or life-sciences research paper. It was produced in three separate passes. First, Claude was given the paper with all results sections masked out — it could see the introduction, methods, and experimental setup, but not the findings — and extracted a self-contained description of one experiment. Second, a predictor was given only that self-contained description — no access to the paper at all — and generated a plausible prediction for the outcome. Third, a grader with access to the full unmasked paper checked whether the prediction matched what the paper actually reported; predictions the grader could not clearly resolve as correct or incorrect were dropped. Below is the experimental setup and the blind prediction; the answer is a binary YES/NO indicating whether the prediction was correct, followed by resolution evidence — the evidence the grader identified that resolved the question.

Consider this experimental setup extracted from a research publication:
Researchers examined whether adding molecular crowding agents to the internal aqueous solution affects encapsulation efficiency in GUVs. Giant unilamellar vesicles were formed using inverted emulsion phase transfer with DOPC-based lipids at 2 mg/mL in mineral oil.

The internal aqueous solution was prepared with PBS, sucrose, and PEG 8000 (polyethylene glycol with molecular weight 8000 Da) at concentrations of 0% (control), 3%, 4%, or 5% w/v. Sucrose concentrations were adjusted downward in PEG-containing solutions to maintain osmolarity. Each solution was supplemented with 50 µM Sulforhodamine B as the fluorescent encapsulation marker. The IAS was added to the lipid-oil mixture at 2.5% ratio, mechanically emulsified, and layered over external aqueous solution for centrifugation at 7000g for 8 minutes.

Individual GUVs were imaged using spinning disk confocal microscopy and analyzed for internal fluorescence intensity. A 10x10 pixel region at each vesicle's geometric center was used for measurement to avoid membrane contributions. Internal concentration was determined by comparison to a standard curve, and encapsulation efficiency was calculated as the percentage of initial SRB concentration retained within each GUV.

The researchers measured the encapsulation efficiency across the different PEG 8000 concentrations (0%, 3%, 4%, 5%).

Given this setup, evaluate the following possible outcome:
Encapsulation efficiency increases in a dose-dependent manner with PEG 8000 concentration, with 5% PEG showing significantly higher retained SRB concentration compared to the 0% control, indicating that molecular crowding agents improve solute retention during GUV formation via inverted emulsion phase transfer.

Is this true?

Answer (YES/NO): YES